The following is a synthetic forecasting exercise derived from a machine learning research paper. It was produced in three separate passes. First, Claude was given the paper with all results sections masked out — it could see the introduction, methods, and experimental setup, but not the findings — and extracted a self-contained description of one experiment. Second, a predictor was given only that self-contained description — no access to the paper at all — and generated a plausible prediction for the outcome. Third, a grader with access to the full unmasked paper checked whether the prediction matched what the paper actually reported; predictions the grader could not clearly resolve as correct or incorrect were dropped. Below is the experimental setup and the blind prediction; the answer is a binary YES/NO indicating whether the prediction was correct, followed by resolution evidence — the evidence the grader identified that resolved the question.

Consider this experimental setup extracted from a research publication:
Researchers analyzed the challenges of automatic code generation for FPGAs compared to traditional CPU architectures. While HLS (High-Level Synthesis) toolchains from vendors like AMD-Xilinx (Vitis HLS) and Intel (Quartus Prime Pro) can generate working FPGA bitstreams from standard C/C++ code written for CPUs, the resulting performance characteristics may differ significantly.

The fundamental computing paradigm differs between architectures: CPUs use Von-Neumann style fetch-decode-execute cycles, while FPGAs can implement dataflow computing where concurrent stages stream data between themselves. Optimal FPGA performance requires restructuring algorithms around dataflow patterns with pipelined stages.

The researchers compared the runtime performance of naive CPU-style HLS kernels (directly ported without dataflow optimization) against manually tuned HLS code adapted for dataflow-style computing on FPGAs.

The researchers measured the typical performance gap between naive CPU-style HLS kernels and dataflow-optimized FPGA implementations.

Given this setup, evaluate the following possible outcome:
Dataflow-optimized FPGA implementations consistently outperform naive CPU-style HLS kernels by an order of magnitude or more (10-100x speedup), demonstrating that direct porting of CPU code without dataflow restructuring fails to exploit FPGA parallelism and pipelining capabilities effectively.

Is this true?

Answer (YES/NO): NO